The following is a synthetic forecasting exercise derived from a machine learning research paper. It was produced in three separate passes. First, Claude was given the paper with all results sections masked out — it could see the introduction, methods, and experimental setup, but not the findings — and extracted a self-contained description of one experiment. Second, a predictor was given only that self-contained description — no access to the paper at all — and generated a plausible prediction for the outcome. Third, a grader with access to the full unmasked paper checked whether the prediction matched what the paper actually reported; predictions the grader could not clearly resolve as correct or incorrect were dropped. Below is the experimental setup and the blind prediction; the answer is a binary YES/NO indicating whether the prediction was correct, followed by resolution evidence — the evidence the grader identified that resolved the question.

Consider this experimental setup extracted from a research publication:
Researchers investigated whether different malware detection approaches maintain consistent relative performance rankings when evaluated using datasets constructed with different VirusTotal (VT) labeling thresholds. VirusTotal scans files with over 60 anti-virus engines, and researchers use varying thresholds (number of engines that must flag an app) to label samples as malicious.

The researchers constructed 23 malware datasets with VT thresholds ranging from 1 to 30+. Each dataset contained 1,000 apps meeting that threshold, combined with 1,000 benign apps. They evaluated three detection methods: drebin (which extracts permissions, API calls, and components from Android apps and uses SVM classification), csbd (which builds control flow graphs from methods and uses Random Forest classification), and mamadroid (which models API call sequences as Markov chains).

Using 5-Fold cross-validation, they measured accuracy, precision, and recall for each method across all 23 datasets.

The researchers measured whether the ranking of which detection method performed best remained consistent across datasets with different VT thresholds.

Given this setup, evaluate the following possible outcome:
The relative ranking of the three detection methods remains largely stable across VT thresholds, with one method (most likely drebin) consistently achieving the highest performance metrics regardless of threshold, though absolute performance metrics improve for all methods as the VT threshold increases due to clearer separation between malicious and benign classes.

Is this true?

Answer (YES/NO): NO